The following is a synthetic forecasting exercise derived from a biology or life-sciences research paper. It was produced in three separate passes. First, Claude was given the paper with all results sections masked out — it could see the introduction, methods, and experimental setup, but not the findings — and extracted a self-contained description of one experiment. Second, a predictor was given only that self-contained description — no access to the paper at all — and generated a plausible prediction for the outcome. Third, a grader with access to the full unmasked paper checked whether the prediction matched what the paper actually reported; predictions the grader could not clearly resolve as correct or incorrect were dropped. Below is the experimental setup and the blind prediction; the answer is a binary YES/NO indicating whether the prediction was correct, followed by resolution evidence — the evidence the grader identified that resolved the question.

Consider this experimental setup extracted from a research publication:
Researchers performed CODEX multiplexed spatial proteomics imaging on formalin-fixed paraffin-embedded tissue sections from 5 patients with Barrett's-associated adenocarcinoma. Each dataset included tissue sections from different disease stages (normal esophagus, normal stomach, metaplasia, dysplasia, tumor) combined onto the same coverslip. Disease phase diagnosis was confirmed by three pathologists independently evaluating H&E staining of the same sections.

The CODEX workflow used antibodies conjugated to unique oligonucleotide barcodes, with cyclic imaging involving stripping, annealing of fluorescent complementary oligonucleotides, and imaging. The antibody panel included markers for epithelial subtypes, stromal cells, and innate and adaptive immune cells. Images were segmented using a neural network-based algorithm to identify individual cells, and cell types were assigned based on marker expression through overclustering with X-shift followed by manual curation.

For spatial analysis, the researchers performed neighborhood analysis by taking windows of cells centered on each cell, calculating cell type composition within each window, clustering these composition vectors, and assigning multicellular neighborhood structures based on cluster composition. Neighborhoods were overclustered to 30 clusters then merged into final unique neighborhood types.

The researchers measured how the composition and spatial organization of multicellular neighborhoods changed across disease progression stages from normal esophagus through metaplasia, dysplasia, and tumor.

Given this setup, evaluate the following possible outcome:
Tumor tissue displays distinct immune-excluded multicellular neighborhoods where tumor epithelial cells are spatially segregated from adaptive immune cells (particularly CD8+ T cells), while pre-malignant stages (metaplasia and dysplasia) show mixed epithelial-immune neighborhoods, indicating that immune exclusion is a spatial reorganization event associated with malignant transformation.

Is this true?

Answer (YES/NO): NO